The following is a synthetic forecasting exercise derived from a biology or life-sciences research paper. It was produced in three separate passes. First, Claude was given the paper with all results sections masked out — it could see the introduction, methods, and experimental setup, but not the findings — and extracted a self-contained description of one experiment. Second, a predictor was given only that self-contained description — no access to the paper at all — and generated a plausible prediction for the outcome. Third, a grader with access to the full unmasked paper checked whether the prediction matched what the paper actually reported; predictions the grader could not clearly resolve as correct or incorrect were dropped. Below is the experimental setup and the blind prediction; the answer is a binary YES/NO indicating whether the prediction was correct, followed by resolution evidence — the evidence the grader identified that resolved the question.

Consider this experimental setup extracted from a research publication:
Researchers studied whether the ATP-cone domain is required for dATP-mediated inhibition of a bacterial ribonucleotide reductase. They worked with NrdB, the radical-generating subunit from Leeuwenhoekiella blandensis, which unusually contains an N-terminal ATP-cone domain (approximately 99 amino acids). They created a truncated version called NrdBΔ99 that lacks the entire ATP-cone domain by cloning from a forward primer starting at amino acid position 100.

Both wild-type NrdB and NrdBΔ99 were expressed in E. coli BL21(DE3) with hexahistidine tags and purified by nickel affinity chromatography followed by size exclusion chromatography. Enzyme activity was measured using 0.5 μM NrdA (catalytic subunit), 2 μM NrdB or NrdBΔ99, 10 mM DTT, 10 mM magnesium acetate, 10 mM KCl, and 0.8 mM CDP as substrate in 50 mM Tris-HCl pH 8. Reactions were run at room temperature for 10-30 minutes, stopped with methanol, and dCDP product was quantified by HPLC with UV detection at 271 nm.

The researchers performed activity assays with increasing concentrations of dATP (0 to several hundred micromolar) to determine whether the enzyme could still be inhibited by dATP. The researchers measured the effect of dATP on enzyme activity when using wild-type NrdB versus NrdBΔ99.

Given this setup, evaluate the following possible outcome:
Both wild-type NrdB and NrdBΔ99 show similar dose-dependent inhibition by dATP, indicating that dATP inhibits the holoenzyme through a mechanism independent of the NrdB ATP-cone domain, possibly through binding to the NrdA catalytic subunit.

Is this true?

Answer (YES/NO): NO